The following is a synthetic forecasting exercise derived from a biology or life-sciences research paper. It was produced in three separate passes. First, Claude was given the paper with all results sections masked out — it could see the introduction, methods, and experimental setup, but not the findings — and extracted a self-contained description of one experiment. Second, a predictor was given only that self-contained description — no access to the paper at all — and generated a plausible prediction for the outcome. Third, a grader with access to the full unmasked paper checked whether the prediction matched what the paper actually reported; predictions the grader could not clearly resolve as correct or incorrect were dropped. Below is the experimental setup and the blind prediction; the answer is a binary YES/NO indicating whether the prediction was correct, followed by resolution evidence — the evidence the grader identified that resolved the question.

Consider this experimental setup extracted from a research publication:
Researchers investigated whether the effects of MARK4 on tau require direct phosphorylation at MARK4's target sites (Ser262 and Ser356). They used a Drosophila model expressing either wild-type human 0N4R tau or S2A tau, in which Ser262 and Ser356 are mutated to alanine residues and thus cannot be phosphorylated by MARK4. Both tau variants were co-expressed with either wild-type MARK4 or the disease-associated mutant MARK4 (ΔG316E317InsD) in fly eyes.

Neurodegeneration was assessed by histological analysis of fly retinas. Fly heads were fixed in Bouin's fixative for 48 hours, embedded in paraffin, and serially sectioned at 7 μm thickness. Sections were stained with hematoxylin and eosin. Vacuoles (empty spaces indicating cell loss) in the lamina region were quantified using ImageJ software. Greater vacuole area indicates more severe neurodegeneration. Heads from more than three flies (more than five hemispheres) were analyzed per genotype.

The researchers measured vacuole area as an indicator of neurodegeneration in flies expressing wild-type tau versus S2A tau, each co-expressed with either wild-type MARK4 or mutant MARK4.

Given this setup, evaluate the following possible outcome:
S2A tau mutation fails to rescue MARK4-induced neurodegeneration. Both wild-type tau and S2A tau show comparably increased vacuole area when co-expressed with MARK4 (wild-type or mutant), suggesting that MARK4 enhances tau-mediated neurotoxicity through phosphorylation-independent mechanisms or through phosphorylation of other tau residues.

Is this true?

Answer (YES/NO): NO